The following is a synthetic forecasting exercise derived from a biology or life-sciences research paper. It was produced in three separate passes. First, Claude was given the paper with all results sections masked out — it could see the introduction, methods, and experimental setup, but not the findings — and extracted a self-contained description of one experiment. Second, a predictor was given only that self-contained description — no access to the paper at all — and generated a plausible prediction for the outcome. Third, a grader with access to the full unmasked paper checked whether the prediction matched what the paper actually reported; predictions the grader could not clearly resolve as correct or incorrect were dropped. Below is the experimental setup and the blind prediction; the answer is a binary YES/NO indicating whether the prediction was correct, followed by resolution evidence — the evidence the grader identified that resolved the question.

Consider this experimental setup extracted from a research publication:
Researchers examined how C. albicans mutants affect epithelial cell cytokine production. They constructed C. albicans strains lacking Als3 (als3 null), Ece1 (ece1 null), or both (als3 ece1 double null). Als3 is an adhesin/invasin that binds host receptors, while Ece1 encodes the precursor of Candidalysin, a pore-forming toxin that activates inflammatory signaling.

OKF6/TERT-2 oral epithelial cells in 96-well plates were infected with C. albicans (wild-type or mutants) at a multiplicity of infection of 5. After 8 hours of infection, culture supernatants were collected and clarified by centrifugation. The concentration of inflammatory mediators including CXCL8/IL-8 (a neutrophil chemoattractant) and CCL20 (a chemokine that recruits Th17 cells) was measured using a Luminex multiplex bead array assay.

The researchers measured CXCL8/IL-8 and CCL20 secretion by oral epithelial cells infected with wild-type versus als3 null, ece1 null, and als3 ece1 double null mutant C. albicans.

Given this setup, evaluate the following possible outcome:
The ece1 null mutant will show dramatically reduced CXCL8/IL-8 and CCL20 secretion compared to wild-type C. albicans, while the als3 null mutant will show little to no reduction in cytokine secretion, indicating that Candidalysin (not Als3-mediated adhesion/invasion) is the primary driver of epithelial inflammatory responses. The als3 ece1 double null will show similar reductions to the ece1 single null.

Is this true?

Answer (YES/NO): NO